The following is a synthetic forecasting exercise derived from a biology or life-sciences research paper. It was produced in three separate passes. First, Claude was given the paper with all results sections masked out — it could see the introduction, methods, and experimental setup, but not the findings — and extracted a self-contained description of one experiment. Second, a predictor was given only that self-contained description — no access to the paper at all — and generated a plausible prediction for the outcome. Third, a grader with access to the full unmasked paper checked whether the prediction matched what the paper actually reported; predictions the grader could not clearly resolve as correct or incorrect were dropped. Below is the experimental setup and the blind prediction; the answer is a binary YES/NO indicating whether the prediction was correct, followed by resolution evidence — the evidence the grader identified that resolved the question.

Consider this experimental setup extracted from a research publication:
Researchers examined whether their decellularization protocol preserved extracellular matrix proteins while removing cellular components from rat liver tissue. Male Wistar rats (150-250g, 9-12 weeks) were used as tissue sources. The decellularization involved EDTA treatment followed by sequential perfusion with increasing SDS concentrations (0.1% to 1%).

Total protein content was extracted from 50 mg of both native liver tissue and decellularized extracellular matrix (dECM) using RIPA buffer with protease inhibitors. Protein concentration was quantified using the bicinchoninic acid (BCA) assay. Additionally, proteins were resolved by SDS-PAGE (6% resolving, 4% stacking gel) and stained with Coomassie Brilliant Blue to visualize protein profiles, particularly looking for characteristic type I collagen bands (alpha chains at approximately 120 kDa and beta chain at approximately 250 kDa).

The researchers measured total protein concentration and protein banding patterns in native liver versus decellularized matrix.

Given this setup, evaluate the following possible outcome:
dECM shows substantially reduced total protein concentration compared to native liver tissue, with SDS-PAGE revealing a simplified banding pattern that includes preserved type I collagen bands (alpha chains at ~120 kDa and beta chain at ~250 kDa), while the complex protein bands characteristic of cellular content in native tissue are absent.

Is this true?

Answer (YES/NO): NO